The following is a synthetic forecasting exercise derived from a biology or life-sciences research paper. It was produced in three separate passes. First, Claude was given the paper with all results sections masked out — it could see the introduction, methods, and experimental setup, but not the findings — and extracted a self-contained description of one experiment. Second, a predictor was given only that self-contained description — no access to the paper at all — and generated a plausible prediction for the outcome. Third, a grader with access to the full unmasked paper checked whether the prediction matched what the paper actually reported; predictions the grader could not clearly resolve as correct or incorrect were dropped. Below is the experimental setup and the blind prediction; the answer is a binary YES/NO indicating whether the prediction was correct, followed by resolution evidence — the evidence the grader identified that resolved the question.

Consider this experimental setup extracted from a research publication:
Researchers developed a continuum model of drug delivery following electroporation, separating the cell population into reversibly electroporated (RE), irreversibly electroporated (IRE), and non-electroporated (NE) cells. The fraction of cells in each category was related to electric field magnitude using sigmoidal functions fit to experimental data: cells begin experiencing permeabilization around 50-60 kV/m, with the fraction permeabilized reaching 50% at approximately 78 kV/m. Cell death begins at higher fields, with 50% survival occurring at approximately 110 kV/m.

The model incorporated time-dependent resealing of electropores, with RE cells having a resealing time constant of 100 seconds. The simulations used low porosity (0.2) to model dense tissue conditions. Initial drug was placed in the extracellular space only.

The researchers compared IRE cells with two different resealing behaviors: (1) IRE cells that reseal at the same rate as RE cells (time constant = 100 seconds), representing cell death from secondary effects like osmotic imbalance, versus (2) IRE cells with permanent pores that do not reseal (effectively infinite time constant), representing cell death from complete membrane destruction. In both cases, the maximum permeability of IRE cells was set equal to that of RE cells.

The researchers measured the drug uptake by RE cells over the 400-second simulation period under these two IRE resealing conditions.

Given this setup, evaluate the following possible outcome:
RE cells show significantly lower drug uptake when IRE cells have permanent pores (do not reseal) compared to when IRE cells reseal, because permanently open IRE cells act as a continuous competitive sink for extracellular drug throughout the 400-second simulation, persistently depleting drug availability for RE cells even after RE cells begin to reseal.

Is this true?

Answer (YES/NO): NO